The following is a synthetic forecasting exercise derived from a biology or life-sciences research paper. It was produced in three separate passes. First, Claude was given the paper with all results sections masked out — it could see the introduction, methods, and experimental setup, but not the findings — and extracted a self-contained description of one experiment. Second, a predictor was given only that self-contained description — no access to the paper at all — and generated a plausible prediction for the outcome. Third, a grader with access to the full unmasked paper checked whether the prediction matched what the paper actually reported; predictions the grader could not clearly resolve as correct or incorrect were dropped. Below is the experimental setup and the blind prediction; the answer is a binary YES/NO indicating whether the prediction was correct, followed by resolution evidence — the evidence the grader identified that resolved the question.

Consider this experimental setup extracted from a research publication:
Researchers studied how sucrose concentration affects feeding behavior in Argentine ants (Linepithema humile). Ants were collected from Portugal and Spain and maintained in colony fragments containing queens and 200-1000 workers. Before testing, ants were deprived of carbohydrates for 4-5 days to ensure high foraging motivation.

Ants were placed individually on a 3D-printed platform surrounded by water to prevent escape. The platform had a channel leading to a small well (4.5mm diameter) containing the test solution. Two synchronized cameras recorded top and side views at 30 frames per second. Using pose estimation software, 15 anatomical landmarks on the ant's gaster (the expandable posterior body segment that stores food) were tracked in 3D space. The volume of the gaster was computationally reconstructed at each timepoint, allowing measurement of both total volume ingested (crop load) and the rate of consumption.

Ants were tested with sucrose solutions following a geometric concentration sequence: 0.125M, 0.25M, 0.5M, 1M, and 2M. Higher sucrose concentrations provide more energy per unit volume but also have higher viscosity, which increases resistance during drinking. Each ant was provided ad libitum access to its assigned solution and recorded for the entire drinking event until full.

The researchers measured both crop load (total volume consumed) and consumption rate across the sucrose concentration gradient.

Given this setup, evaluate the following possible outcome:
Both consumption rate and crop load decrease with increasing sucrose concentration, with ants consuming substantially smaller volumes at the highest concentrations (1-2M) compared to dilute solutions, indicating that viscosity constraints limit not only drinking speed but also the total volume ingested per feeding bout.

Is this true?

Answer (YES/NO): NO